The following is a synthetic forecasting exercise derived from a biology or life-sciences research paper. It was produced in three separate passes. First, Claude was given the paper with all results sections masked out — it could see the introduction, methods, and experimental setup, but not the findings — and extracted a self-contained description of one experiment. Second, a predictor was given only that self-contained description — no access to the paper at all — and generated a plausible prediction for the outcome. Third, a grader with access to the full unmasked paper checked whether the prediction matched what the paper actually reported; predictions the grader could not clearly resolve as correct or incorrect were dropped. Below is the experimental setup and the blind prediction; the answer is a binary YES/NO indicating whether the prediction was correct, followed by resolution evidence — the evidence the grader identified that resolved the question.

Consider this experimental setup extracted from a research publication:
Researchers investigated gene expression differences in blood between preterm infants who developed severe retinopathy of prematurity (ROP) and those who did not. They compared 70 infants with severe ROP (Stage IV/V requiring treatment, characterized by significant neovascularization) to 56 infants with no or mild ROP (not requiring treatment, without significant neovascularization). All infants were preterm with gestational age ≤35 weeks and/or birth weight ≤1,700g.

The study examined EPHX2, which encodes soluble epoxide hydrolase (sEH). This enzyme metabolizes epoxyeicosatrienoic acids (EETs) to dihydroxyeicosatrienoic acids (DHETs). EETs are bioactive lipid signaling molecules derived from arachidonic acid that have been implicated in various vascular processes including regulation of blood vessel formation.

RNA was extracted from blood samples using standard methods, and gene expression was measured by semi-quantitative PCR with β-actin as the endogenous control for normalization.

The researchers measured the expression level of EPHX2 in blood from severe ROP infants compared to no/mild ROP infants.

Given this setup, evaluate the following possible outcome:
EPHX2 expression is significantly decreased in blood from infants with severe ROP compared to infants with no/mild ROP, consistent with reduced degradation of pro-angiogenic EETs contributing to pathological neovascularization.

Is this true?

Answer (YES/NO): YES